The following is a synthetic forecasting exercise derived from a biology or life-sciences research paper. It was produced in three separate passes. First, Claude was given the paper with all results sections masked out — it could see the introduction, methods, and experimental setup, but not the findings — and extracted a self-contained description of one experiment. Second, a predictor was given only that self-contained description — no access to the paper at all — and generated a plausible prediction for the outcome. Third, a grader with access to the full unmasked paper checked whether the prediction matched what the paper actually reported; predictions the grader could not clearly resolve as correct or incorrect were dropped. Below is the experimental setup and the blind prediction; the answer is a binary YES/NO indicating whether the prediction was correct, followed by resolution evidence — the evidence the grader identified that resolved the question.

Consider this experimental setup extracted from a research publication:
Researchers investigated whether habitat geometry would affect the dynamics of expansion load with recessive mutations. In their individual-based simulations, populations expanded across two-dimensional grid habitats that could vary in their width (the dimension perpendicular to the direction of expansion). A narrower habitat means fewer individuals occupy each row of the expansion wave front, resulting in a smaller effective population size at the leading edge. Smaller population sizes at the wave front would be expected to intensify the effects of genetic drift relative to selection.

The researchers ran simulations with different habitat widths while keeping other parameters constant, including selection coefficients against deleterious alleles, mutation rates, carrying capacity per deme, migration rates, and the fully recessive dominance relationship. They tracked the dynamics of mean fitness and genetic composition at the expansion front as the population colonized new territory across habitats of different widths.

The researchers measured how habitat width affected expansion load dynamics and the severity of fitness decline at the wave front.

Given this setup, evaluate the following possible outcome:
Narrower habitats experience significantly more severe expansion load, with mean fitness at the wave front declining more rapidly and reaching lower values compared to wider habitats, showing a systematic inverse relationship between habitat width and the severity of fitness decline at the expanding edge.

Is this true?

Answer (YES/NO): NO